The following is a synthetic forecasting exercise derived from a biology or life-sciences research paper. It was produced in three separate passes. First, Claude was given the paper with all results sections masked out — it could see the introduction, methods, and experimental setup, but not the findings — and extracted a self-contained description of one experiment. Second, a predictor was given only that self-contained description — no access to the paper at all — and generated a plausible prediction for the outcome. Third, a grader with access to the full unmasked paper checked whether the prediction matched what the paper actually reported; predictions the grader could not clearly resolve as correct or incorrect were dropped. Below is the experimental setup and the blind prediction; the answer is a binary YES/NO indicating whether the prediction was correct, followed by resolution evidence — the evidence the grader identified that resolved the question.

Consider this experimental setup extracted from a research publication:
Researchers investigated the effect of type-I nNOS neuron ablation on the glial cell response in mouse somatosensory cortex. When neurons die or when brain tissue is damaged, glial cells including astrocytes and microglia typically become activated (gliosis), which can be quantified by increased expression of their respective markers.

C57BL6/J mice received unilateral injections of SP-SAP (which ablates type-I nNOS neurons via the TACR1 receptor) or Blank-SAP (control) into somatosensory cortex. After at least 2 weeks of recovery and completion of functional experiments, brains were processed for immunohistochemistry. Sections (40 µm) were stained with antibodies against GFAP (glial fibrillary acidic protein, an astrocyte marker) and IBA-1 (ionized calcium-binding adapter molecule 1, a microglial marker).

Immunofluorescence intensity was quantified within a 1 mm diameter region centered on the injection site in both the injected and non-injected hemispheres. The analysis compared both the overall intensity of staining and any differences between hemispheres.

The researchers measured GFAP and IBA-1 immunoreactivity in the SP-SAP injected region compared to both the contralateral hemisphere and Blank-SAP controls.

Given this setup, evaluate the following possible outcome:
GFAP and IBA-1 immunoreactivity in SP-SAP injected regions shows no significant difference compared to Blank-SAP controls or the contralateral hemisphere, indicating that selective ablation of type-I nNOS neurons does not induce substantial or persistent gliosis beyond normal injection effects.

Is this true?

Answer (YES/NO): NO